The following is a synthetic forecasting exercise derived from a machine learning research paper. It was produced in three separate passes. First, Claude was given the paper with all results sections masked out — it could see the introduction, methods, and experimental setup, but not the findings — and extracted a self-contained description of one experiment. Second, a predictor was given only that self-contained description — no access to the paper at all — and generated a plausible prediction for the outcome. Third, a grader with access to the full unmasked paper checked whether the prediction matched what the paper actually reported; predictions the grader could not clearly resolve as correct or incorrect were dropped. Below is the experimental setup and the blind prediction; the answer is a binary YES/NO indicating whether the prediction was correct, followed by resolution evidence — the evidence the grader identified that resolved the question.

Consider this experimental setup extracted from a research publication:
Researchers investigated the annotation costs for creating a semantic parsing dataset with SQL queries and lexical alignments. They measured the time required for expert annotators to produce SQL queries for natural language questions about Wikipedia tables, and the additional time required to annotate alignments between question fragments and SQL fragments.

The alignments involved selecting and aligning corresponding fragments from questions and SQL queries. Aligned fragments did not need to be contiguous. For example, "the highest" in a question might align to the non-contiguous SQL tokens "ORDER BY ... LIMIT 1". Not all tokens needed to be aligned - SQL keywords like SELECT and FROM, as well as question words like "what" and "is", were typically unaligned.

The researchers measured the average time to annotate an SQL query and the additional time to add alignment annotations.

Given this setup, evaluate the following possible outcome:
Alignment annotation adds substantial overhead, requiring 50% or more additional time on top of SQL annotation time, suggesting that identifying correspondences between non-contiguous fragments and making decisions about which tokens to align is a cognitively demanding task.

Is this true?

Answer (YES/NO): NO